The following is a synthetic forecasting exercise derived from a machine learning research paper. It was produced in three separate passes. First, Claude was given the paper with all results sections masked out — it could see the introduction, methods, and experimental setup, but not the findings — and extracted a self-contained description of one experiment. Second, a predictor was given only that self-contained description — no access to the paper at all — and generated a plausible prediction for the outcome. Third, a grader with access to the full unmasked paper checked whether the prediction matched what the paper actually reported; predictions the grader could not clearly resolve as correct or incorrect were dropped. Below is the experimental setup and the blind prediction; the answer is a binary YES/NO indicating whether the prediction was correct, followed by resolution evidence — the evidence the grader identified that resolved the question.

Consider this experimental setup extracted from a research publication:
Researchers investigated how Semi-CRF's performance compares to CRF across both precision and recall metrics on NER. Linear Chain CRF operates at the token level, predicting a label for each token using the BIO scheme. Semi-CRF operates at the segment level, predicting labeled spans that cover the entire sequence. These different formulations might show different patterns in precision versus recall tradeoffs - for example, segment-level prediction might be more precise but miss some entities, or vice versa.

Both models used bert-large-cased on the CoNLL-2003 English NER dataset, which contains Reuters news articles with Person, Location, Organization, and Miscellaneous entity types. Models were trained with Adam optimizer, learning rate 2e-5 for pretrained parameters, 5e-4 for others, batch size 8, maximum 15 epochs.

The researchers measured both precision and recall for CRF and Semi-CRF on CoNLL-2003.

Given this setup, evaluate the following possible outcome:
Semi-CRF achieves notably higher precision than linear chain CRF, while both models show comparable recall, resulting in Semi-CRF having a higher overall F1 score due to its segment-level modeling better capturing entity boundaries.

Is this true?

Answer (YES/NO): NO